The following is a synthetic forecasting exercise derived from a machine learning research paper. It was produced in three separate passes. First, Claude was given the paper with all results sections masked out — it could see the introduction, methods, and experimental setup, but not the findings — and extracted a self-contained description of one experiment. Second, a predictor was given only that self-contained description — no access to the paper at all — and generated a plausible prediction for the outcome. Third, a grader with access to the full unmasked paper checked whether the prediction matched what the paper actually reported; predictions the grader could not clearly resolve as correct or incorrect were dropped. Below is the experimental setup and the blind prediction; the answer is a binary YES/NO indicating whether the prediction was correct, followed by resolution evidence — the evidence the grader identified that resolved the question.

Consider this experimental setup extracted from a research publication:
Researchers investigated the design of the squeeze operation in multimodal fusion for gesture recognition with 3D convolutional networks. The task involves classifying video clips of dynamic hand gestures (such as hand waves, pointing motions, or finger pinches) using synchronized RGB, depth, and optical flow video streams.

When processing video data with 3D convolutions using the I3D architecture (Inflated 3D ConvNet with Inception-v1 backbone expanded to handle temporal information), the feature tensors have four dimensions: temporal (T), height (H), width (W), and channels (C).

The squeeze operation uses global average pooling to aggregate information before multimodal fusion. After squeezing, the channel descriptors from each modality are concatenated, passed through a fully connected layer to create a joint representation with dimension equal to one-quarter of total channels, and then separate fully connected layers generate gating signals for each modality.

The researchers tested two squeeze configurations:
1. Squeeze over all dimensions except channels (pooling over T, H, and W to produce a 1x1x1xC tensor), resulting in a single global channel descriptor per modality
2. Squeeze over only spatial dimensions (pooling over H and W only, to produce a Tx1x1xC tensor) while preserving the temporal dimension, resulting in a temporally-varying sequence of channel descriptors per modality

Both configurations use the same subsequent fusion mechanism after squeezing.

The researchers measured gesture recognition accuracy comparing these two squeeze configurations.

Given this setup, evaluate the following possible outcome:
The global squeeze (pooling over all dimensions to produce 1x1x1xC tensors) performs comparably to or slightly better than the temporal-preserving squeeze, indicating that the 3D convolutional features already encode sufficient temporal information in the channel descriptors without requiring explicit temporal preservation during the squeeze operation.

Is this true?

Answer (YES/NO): YES